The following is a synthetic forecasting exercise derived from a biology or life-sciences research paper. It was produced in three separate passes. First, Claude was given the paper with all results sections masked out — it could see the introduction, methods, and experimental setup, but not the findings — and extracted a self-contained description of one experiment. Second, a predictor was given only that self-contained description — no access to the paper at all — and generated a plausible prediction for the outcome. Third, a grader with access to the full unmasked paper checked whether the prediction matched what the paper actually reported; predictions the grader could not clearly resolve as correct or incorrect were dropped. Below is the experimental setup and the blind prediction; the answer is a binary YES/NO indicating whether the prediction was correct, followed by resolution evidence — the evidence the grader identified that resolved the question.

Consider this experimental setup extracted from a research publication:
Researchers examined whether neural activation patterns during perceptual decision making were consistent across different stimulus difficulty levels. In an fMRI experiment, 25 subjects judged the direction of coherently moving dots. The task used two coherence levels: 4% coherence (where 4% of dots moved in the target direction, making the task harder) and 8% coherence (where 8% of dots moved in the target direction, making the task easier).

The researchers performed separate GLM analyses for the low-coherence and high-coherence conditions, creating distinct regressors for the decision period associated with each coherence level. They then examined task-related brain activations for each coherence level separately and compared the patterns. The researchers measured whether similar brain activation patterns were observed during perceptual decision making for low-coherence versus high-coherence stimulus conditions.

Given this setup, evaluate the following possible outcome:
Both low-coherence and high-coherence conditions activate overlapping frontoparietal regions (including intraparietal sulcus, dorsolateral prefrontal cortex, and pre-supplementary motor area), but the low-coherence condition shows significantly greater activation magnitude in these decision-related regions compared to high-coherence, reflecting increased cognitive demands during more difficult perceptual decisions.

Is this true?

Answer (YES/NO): NO